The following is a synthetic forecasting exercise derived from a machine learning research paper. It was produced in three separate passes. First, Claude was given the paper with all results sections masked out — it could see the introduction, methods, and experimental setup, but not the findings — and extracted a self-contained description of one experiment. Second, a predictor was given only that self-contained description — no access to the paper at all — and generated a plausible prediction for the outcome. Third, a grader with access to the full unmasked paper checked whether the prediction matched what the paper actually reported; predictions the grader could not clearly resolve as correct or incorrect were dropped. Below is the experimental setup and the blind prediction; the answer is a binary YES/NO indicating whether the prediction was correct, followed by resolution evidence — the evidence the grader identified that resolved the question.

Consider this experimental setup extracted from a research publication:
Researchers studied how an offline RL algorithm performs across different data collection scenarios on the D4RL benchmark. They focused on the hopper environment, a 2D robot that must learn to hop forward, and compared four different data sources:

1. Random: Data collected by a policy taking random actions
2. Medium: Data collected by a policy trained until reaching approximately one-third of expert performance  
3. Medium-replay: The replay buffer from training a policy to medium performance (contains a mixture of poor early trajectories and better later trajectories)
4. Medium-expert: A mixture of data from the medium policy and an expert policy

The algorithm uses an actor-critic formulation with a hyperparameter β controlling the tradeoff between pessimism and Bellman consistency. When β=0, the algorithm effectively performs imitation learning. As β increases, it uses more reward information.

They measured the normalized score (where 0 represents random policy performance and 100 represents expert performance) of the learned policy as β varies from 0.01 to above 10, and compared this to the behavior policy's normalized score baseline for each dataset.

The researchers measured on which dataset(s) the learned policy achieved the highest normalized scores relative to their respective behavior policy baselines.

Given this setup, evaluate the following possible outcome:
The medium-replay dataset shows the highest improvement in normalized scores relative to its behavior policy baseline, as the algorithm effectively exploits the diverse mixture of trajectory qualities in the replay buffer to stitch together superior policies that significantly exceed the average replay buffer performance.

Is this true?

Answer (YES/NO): YES